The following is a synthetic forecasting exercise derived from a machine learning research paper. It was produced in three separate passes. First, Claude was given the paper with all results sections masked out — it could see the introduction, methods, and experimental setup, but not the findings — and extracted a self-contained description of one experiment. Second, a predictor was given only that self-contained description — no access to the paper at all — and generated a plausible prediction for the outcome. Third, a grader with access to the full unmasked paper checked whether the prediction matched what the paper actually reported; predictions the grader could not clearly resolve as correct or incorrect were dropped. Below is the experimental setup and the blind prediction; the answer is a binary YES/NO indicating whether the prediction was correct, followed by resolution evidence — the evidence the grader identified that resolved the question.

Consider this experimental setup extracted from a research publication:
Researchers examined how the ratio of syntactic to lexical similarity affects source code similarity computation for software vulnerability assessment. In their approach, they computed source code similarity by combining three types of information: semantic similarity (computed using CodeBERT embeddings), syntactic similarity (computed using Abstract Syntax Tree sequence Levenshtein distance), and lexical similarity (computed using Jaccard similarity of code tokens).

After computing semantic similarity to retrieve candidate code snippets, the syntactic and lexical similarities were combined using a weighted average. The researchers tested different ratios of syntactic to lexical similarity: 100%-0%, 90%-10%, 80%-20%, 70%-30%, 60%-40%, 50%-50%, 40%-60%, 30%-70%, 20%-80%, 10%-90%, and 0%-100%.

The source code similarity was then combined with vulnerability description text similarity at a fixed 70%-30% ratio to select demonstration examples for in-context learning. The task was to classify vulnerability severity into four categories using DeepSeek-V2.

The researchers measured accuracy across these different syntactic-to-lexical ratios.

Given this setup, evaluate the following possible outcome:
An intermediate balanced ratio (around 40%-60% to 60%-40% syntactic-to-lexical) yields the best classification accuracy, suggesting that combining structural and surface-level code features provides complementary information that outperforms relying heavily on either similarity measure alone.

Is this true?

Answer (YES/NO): NO